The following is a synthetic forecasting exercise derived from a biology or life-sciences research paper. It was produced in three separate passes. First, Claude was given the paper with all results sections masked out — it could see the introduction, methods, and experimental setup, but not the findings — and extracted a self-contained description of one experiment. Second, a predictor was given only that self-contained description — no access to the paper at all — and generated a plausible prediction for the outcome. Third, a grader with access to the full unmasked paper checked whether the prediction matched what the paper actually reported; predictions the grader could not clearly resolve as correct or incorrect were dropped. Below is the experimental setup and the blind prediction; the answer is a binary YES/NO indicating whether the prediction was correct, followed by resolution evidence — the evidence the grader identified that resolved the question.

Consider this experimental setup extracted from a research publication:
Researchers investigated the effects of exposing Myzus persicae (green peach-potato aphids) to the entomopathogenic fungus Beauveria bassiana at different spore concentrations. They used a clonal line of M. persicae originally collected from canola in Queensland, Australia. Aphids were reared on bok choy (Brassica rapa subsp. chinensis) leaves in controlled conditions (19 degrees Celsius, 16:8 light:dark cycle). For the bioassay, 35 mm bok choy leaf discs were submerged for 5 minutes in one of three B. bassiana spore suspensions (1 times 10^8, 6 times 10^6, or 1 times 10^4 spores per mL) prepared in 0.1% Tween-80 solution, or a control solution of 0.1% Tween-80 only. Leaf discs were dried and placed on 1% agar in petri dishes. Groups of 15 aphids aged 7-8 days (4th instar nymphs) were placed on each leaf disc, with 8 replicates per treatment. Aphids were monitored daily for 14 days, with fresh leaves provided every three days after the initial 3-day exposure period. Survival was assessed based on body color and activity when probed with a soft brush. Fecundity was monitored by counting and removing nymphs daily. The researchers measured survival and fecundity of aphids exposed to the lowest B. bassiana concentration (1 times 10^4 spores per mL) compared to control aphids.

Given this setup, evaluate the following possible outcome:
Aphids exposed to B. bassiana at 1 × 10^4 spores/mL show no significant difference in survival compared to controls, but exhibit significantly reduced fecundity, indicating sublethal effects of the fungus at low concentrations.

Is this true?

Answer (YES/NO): NO